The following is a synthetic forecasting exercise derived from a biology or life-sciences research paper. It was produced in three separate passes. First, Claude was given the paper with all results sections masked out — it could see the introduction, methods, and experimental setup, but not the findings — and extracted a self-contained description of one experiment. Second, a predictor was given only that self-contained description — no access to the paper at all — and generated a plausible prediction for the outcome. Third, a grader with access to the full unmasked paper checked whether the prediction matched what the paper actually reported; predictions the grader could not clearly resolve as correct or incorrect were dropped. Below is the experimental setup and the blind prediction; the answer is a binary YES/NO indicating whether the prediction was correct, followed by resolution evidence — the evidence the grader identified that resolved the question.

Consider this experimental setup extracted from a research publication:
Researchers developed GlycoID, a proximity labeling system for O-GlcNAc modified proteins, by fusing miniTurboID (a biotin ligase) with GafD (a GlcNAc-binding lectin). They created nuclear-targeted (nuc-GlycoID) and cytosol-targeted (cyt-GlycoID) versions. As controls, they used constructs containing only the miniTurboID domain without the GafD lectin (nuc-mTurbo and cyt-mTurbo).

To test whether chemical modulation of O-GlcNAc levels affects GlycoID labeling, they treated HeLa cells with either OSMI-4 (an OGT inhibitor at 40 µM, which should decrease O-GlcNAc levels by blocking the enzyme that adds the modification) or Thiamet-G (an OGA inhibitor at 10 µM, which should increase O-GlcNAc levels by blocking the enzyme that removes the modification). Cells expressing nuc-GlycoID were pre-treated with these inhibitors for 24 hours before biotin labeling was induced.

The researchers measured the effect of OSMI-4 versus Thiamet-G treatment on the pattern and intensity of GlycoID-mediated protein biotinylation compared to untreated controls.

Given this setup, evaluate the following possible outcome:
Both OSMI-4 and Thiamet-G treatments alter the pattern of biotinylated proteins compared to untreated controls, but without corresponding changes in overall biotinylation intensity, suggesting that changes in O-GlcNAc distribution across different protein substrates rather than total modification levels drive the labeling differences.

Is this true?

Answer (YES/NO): NO